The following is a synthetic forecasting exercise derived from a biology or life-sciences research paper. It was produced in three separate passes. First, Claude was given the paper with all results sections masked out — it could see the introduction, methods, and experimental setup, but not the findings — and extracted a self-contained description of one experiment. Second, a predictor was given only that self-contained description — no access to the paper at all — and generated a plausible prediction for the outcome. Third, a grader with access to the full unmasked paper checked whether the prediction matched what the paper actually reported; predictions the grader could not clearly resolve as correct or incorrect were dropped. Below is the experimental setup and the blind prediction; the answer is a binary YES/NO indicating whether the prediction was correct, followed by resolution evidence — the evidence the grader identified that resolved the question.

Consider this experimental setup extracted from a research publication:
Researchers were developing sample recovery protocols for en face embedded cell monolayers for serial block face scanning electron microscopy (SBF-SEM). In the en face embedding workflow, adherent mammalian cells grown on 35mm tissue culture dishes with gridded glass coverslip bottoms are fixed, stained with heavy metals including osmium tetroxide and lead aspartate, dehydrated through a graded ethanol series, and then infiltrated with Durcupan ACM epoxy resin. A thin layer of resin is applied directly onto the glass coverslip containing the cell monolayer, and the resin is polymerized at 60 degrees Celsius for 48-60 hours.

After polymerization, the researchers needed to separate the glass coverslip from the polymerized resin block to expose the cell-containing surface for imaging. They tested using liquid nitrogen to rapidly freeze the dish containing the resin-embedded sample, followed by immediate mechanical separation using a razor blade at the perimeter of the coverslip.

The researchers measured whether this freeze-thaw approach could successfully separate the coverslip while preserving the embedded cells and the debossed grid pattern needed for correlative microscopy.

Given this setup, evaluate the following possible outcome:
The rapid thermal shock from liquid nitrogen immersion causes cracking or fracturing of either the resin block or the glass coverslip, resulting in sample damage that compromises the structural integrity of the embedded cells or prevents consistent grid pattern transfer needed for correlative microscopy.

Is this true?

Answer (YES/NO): NO